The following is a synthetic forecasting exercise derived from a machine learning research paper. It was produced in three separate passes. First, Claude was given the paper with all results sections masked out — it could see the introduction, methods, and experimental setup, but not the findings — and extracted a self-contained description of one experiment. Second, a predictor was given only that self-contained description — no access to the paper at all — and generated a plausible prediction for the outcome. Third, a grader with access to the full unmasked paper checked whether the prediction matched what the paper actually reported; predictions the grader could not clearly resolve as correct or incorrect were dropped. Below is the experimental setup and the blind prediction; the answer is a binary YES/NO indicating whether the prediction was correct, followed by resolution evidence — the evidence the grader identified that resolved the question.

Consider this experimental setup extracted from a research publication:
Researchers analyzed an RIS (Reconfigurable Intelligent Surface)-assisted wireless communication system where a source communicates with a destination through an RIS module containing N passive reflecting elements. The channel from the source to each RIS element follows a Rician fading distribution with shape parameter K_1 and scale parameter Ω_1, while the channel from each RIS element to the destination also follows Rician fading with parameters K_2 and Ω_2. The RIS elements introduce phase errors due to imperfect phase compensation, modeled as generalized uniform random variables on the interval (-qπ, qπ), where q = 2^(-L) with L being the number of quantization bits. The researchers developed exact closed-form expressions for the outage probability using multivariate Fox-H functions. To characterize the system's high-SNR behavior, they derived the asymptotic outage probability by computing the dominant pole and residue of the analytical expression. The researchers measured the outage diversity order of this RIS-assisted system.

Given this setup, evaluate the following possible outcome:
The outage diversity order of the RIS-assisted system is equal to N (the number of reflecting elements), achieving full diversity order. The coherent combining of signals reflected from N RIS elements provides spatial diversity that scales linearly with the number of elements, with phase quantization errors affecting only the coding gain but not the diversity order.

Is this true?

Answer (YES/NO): YES